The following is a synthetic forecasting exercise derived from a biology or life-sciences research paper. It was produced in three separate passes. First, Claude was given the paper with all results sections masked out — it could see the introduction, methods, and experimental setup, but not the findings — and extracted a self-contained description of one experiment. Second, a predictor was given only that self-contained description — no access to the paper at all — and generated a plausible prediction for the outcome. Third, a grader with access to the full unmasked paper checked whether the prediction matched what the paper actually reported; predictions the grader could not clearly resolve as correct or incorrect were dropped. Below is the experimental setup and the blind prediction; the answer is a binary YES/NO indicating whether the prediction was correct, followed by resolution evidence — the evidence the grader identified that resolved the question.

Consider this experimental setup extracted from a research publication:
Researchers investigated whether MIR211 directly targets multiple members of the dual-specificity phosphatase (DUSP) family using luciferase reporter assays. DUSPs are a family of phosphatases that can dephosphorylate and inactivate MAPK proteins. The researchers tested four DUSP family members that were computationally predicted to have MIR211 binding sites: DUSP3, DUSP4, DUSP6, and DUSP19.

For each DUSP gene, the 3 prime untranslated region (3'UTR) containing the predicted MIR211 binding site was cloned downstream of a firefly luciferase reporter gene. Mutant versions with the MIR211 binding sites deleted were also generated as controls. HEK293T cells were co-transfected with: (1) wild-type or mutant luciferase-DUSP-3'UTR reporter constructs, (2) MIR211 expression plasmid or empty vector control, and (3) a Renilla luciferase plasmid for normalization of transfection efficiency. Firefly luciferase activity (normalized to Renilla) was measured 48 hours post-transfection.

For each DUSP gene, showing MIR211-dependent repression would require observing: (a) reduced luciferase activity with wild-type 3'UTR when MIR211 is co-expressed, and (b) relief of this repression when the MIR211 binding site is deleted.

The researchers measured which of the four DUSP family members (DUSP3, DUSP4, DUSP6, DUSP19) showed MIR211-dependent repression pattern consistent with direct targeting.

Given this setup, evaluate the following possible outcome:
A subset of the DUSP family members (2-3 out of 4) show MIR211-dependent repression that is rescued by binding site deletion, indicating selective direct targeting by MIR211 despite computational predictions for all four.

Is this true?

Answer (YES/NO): YES